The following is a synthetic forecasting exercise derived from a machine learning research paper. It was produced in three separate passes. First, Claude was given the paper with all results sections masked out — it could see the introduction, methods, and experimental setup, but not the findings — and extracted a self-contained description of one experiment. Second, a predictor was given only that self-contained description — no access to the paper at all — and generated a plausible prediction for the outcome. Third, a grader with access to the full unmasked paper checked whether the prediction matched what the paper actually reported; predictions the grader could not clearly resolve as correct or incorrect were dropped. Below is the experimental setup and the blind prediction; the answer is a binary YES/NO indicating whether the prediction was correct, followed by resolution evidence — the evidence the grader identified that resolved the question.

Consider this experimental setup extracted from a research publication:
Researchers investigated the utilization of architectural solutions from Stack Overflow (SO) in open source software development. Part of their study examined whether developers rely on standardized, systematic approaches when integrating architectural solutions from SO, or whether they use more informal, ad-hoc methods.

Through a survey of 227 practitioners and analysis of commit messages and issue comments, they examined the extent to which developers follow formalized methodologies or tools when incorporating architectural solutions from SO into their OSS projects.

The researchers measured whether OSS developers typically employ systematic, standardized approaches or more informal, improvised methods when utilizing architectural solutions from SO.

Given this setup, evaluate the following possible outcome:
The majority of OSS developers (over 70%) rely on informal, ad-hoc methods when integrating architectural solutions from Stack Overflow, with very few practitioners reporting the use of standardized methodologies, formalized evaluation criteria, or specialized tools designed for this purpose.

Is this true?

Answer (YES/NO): YES